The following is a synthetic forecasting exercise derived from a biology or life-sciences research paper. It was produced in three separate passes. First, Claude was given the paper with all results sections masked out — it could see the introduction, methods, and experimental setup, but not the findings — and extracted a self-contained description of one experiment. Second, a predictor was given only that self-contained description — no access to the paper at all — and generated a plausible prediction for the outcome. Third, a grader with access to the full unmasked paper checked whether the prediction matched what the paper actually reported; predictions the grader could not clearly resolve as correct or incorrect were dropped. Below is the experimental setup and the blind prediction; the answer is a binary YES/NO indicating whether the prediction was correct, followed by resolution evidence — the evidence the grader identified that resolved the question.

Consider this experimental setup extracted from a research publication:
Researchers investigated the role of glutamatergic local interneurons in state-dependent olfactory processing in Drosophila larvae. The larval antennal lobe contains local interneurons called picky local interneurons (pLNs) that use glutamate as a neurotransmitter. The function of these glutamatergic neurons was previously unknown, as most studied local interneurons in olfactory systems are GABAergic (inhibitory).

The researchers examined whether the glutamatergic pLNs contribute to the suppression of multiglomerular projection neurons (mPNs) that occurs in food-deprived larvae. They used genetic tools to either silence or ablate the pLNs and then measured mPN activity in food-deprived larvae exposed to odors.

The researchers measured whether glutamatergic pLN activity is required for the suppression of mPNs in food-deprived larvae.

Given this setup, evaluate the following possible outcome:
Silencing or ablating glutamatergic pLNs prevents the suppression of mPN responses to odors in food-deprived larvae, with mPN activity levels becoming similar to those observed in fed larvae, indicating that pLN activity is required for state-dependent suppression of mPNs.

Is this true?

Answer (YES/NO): YES